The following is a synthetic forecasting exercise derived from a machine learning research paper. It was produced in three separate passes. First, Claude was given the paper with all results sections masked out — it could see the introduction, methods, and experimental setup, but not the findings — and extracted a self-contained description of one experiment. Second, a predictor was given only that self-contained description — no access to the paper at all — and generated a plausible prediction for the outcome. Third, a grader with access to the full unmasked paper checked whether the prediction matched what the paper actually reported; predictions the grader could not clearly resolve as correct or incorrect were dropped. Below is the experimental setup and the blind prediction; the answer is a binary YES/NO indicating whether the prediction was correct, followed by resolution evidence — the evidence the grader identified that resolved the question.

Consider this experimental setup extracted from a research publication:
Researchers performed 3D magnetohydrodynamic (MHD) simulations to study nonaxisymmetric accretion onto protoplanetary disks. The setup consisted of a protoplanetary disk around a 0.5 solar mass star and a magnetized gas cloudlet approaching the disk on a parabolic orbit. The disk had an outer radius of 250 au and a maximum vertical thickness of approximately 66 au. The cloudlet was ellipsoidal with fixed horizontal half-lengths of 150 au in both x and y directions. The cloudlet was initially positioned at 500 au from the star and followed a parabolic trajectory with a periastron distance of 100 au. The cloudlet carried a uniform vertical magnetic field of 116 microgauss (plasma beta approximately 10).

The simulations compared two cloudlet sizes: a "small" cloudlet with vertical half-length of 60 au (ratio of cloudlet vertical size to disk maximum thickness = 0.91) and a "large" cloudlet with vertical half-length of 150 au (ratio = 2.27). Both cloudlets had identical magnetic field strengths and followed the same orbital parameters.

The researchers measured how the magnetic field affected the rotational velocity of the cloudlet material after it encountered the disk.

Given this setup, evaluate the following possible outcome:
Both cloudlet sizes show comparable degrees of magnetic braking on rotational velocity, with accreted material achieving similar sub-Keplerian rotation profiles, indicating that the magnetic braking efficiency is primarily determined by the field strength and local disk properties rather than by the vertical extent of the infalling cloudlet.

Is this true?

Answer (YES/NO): NO